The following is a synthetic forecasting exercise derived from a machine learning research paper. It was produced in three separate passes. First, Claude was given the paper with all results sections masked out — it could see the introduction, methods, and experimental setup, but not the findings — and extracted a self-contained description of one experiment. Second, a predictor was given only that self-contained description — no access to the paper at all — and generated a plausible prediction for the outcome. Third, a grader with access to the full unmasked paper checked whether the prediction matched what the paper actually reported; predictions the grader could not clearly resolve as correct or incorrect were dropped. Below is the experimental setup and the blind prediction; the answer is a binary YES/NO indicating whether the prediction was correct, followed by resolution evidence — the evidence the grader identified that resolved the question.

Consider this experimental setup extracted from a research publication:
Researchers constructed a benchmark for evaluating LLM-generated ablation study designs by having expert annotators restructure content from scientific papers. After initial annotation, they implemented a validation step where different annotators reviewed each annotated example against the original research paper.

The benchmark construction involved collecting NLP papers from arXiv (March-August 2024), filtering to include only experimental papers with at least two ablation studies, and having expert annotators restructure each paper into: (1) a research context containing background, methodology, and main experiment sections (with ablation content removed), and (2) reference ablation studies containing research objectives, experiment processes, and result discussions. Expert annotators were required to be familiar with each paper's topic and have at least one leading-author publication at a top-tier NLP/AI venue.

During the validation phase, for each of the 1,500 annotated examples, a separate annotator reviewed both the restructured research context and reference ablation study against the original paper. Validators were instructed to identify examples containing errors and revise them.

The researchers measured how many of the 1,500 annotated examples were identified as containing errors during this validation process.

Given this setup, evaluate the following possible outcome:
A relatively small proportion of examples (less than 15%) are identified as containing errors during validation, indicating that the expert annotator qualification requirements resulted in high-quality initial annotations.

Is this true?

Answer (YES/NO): NO